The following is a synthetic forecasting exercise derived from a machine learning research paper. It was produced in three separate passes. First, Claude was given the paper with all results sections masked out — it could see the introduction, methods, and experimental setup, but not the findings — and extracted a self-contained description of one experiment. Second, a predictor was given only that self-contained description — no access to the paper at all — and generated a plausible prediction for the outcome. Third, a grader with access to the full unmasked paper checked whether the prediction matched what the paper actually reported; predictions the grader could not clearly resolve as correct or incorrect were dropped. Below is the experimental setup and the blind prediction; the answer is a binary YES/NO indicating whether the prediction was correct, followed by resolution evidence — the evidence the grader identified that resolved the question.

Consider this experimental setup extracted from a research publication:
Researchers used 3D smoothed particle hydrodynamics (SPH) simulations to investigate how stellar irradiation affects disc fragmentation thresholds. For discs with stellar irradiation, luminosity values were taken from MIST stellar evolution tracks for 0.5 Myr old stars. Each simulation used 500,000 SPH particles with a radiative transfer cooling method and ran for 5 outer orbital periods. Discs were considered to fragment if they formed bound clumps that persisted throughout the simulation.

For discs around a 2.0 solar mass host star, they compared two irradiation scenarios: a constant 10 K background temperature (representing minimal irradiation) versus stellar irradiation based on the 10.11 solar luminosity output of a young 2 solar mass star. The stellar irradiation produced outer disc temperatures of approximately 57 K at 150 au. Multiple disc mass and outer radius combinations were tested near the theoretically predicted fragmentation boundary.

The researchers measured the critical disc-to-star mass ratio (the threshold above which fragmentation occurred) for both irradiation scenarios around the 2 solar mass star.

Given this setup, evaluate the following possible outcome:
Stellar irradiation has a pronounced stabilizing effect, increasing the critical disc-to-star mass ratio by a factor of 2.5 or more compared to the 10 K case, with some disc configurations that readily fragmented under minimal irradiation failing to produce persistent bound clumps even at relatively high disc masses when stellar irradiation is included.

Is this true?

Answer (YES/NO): NO